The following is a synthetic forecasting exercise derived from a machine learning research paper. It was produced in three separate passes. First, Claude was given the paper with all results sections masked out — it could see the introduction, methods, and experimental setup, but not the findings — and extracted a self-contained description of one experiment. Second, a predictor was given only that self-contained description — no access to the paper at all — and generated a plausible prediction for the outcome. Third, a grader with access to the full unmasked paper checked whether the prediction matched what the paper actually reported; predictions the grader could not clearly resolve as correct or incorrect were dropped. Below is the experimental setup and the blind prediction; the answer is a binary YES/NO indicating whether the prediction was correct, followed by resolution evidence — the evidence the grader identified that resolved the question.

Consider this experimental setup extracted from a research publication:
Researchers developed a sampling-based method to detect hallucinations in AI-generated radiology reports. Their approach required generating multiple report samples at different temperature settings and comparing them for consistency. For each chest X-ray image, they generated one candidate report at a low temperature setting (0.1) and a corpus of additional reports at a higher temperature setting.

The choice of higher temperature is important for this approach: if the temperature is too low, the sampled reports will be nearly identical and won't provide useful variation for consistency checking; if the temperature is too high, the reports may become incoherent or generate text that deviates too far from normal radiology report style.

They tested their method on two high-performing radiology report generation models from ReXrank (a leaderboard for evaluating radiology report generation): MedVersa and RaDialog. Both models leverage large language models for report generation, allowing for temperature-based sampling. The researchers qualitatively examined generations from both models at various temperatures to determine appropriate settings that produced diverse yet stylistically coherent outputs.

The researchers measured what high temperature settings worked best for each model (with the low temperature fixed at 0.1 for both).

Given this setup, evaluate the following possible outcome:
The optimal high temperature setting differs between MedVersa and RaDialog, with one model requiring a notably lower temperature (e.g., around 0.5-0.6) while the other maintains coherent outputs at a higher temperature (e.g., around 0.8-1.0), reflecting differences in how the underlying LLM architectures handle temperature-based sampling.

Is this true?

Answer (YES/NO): NO